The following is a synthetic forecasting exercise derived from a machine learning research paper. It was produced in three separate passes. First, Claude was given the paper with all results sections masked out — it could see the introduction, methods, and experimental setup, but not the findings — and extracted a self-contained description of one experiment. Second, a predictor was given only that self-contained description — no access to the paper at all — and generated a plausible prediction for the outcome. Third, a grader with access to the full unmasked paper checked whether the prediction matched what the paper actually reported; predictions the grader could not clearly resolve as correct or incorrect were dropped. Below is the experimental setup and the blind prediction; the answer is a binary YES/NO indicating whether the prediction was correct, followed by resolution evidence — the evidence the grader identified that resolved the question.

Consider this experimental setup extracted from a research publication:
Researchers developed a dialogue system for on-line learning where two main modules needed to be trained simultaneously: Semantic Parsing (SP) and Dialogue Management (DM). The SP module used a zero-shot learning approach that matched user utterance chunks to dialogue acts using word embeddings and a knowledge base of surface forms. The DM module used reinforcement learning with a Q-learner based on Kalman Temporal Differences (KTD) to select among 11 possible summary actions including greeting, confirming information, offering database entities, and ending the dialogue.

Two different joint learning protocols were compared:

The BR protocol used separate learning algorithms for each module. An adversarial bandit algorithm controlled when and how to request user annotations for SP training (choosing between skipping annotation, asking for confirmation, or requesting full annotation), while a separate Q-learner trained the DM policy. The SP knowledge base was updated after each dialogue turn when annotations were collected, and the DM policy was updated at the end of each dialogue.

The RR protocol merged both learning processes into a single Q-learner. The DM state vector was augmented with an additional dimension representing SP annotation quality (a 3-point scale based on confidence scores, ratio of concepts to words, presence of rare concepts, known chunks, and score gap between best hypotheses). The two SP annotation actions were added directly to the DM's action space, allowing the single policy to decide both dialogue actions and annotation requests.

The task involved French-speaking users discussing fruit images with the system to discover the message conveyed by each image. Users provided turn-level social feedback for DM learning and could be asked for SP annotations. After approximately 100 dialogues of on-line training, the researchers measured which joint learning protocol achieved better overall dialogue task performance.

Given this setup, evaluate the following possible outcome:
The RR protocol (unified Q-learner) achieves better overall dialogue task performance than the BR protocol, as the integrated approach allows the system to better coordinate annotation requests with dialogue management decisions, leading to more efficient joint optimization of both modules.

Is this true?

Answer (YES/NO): NO